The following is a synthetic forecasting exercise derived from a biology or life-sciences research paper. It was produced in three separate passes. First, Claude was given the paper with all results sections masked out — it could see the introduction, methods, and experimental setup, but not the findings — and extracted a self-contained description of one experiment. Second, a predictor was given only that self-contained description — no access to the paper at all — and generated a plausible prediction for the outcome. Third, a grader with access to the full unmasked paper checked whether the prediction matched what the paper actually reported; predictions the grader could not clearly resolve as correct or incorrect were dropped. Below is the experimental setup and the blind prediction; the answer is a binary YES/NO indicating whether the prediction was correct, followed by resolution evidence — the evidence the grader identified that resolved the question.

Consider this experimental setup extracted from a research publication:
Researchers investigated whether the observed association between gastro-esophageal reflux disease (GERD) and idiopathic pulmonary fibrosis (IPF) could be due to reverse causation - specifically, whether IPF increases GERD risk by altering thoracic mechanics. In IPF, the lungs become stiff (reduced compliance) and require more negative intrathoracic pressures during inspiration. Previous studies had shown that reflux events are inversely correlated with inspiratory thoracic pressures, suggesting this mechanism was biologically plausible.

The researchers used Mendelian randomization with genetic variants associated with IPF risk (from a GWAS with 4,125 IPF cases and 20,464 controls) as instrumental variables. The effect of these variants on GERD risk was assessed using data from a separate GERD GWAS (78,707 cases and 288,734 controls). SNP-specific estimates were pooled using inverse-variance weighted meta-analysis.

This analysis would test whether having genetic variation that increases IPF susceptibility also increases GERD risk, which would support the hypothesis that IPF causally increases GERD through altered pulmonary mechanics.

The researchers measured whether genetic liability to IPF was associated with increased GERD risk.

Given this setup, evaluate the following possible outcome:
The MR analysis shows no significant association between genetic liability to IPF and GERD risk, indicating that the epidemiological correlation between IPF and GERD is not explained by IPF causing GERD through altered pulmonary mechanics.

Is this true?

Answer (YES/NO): YES